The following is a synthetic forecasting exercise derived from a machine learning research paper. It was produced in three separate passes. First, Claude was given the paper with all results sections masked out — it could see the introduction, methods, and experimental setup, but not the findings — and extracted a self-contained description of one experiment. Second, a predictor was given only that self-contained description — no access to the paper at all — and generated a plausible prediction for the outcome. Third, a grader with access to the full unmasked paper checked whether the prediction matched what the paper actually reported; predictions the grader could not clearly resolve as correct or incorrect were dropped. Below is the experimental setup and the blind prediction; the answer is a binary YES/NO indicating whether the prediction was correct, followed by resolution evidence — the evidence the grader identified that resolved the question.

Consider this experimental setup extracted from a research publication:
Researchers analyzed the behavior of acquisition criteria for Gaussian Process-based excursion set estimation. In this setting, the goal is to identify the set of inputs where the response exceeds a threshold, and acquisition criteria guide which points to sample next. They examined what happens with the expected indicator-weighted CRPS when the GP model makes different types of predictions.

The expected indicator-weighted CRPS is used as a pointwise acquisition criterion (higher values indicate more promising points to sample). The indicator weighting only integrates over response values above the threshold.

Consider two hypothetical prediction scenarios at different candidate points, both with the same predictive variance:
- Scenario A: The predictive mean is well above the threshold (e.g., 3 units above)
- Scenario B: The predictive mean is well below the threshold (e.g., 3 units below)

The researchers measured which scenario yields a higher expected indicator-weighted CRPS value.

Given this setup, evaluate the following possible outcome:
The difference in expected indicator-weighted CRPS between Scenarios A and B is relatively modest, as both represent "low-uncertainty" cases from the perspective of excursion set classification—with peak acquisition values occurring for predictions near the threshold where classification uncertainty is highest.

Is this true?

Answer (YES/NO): NO